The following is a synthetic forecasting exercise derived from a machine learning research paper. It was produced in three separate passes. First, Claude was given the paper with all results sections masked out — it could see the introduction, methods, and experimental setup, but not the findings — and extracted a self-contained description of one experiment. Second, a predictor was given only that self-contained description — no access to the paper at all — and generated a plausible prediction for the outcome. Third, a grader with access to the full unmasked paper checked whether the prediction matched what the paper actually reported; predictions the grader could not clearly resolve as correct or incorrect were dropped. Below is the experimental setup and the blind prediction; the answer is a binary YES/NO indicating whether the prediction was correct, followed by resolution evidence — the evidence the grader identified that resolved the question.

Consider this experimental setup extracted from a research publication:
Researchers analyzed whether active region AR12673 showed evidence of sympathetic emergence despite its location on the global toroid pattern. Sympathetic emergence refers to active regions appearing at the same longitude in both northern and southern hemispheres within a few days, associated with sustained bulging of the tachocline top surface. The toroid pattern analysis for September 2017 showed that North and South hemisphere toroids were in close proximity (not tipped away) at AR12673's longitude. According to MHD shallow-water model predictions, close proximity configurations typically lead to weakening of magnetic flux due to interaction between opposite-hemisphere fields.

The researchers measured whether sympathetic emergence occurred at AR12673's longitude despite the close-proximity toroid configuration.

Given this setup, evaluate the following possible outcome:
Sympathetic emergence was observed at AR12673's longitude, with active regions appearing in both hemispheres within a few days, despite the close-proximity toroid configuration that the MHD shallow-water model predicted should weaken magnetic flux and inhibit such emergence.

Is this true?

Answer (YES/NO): YES